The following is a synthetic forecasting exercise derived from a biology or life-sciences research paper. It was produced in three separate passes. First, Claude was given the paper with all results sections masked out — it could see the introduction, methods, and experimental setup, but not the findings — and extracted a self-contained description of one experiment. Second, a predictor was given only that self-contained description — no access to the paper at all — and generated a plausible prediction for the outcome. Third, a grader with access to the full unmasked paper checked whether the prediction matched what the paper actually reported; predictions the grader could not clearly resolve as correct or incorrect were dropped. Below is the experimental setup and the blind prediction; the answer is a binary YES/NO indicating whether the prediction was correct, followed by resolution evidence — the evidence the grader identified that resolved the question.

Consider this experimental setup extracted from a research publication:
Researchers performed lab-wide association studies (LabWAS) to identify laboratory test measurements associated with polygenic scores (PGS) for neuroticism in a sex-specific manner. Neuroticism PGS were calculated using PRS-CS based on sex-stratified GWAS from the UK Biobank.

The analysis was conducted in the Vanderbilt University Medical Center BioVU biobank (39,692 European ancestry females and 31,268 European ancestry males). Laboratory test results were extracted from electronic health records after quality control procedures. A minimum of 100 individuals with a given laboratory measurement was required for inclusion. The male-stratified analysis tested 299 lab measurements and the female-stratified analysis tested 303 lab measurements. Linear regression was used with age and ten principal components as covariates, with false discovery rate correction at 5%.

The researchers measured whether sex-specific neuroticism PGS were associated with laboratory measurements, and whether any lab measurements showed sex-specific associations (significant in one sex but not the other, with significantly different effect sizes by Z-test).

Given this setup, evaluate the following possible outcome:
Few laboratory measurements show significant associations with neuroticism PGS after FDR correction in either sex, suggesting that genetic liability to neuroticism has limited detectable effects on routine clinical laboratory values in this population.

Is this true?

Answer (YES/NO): NO